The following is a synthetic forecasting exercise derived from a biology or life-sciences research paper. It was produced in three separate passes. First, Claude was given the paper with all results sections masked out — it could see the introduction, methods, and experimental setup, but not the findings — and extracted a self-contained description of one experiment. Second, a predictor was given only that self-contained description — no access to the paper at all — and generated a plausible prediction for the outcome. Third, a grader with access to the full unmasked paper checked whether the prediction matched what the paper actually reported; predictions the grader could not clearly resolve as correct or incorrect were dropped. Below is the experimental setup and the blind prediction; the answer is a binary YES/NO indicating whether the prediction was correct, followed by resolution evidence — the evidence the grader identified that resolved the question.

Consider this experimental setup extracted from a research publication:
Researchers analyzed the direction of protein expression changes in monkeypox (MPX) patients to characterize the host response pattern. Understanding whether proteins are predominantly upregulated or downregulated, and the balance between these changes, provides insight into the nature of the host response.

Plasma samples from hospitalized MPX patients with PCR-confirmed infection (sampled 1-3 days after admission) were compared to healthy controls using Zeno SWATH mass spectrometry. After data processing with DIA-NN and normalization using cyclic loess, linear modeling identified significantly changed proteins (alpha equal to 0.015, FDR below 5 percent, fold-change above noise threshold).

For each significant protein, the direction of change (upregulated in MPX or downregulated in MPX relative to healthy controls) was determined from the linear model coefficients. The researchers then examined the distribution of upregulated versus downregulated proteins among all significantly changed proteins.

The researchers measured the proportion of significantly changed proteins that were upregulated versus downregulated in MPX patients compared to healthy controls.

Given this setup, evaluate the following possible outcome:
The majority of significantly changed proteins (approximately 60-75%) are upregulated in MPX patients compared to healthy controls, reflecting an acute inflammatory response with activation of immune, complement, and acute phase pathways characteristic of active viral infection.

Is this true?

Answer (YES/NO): NO